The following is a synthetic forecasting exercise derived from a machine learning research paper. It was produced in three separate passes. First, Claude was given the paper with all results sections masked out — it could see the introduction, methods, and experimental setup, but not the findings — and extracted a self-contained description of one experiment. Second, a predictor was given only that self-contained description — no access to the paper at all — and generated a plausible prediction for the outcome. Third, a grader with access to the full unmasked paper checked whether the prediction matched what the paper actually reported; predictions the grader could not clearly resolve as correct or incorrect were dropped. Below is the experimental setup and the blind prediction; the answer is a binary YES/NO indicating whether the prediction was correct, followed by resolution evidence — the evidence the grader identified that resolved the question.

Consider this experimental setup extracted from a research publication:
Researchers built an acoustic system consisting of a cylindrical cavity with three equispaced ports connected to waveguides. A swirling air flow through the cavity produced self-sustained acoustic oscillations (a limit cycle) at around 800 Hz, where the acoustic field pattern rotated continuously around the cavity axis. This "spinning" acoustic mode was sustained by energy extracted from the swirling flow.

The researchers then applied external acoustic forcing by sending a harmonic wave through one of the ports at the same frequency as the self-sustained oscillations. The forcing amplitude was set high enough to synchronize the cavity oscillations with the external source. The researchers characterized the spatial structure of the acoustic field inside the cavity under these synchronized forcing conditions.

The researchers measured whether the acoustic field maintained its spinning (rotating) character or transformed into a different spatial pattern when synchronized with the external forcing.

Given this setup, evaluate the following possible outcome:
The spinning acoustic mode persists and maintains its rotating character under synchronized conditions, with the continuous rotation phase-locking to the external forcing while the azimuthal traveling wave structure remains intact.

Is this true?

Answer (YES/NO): NO